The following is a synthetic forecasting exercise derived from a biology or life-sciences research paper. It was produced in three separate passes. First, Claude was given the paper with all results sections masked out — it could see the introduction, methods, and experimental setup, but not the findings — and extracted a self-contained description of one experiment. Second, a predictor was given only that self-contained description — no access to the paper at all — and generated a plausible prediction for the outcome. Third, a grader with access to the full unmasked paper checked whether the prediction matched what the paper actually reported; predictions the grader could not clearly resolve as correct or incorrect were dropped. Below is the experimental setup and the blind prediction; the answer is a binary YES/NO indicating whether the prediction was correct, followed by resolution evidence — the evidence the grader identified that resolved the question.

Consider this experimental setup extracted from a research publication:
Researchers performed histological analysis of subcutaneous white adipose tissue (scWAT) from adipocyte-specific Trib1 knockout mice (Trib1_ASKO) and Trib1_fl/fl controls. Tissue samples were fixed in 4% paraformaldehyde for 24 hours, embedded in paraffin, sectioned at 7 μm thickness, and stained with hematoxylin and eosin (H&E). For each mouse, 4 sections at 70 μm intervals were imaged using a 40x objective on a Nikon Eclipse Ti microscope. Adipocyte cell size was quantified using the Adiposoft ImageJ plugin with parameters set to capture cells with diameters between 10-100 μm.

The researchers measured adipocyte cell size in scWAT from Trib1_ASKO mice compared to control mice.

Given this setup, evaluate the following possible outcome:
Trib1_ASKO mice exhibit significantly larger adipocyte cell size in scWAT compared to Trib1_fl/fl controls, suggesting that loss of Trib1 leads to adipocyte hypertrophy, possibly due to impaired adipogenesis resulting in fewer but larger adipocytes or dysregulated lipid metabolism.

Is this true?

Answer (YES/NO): NO